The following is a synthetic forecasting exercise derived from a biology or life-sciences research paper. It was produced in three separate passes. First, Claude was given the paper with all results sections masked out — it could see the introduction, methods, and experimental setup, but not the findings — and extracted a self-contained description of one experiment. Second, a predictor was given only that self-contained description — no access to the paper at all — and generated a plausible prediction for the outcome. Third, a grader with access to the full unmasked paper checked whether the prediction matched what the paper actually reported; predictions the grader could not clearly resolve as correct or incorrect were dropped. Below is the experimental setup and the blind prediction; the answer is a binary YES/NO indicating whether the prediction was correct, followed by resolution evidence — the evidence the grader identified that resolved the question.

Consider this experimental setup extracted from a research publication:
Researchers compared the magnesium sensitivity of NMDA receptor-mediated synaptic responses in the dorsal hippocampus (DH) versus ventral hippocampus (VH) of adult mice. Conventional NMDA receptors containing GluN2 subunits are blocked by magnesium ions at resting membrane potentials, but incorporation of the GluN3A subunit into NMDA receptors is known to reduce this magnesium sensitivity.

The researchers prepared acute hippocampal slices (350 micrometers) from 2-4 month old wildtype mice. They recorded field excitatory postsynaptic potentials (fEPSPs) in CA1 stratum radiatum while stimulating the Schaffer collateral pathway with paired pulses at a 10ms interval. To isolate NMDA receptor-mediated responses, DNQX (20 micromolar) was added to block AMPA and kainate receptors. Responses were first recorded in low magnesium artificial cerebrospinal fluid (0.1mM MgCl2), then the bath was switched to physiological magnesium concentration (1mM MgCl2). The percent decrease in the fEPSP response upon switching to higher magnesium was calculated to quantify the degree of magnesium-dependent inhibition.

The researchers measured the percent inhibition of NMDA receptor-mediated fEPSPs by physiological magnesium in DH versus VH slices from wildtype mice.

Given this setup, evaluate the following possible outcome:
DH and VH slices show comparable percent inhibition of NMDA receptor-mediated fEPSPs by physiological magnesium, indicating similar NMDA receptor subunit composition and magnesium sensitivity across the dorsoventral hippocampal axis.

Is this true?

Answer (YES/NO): NO